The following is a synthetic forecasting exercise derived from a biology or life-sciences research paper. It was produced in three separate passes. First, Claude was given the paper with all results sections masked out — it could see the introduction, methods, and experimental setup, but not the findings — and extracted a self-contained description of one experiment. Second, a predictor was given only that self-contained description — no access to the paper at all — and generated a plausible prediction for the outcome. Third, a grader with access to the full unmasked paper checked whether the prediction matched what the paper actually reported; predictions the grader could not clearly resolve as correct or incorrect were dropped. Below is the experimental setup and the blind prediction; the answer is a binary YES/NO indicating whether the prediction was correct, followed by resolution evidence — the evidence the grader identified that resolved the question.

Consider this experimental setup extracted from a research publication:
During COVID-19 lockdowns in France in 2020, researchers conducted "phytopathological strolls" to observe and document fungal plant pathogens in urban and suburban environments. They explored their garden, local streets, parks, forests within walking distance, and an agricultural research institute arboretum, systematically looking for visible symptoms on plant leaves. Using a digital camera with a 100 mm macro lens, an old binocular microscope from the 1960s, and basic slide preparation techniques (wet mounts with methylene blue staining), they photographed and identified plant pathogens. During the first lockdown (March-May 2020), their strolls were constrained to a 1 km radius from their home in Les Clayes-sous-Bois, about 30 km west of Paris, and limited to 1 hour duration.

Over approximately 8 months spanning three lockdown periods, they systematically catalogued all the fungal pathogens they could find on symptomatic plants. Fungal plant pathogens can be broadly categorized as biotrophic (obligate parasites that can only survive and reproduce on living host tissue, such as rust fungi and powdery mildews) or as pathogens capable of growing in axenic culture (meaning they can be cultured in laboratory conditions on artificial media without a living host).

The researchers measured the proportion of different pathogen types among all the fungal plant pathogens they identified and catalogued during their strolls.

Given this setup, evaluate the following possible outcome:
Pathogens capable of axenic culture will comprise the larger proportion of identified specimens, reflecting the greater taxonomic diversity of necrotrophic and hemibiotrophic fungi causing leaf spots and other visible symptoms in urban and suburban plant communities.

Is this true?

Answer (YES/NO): NO